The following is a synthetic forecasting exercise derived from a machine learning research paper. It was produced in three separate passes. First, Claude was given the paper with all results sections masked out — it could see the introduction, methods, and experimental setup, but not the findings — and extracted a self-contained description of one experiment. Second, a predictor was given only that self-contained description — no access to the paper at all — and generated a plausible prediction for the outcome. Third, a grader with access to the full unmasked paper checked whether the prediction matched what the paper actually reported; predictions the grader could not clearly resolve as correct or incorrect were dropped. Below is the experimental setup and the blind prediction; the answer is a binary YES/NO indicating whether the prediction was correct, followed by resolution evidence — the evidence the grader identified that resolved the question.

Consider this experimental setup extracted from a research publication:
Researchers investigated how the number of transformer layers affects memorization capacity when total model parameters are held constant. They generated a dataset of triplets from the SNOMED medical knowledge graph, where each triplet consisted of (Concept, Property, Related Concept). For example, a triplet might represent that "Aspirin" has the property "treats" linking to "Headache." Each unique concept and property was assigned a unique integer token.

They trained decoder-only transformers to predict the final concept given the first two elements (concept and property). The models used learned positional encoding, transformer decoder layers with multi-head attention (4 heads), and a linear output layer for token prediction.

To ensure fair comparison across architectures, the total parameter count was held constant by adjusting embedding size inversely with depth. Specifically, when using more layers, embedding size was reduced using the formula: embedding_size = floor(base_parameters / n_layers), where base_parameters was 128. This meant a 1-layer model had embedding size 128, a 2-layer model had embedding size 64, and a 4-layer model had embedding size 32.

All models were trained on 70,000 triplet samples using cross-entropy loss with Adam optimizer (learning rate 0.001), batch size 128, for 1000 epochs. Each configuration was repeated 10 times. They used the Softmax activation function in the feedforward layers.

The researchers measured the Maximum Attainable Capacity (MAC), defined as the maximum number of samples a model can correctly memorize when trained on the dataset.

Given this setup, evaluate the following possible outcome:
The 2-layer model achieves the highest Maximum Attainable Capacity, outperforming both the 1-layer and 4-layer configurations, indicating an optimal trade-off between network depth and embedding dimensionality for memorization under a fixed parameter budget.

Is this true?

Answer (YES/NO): NO